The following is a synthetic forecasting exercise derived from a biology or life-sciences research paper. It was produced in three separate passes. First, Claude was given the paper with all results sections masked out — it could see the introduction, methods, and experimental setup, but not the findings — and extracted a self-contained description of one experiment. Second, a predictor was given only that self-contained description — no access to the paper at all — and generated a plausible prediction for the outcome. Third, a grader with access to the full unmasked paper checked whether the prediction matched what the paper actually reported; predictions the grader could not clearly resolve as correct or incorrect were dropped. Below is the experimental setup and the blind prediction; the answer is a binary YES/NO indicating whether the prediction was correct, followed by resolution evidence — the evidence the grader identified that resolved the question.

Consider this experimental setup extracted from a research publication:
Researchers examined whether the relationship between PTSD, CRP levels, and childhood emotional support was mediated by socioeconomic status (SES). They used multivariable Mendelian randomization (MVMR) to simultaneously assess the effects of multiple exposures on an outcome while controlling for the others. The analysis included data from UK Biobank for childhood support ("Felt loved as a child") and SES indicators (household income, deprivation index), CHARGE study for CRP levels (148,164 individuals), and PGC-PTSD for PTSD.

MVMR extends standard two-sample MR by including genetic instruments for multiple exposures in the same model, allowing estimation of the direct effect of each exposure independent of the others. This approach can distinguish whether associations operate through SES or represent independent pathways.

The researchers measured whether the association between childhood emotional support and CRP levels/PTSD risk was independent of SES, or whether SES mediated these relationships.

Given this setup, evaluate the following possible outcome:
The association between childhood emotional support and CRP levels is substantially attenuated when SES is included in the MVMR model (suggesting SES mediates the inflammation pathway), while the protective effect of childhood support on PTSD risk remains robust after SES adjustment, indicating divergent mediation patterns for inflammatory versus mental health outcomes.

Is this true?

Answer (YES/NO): NO